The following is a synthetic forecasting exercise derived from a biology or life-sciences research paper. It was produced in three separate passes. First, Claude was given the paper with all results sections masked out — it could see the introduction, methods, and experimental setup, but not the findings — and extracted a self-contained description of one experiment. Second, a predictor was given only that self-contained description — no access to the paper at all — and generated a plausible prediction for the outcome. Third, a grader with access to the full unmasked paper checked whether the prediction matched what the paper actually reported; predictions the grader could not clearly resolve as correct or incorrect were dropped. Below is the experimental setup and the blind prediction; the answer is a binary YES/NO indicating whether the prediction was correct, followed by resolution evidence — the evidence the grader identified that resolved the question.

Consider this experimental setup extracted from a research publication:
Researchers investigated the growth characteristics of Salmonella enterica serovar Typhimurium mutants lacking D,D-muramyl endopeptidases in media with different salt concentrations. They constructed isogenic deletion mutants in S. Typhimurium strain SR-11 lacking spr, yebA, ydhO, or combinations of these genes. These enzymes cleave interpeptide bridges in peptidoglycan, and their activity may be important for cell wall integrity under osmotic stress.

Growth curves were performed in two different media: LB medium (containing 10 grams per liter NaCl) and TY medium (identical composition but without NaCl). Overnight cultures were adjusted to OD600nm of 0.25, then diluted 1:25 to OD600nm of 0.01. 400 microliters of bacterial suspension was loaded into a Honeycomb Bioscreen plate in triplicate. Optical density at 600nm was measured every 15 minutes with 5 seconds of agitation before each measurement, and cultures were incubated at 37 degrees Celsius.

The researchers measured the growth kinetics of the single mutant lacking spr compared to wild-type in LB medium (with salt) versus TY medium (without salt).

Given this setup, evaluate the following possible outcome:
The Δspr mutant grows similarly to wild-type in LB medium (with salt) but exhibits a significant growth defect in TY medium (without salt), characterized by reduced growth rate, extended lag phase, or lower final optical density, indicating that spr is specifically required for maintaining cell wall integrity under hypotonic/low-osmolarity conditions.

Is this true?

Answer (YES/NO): NO